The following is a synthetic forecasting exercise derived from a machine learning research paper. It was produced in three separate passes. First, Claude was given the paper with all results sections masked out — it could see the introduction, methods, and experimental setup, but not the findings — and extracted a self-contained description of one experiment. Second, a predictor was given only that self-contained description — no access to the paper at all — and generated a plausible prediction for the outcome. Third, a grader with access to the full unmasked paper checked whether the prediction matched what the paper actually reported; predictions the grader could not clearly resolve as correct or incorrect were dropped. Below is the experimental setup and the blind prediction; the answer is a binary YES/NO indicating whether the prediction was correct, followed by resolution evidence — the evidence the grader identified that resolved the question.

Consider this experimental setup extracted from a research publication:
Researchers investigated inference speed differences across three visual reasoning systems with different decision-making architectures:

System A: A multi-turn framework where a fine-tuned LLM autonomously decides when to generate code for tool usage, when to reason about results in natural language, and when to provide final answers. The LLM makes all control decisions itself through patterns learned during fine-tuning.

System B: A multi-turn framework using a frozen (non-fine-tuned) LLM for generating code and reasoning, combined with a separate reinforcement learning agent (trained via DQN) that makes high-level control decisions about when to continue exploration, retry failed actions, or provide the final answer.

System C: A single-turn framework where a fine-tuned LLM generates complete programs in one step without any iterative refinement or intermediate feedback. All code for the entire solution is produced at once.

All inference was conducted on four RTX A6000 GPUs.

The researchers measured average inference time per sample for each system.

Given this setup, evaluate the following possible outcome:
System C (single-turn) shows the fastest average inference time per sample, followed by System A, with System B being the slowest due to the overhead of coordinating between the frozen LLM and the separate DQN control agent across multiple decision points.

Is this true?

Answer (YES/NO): NO